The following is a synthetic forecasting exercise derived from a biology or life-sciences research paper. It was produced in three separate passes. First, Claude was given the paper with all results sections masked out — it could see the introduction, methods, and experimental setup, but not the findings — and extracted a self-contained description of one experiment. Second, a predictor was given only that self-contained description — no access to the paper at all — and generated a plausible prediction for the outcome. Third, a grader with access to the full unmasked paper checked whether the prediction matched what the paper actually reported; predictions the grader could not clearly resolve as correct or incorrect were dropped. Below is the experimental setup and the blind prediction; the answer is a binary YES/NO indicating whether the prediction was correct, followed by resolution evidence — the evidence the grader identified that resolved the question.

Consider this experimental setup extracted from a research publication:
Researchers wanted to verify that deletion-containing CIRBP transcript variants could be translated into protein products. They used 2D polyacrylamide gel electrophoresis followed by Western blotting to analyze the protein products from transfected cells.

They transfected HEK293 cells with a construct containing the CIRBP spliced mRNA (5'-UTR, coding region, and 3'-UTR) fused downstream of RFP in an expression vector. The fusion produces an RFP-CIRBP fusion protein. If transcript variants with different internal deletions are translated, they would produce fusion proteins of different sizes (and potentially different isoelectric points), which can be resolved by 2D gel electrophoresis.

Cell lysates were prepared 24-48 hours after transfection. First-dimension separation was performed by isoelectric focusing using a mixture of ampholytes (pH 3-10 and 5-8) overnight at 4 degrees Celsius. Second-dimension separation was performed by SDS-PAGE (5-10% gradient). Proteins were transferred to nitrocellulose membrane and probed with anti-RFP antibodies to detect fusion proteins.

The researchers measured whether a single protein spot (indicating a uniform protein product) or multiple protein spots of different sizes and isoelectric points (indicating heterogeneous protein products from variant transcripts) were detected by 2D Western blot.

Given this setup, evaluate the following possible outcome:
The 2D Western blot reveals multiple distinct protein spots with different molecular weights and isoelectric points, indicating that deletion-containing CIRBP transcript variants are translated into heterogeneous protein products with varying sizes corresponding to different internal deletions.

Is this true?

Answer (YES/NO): YES